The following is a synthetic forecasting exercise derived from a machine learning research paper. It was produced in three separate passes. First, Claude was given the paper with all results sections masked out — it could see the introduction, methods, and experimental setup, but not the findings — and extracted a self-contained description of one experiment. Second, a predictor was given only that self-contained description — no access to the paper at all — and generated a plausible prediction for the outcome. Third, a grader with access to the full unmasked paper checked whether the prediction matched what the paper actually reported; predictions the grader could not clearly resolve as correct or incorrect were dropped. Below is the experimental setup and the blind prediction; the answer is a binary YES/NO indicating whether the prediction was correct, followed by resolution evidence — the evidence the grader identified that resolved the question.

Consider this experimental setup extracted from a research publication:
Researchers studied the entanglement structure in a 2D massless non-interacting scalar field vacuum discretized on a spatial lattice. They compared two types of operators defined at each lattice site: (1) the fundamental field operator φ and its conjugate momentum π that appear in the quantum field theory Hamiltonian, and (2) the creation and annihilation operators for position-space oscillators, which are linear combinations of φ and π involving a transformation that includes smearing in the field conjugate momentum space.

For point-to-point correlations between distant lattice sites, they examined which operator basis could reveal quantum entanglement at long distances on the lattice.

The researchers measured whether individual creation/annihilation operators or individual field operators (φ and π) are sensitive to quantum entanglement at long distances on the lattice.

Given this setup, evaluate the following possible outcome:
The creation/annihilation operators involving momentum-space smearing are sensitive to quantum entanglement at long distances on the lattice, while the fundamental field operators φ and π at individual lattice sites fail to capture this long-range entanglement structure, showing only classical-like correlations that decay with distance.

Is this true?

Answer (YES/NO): YES